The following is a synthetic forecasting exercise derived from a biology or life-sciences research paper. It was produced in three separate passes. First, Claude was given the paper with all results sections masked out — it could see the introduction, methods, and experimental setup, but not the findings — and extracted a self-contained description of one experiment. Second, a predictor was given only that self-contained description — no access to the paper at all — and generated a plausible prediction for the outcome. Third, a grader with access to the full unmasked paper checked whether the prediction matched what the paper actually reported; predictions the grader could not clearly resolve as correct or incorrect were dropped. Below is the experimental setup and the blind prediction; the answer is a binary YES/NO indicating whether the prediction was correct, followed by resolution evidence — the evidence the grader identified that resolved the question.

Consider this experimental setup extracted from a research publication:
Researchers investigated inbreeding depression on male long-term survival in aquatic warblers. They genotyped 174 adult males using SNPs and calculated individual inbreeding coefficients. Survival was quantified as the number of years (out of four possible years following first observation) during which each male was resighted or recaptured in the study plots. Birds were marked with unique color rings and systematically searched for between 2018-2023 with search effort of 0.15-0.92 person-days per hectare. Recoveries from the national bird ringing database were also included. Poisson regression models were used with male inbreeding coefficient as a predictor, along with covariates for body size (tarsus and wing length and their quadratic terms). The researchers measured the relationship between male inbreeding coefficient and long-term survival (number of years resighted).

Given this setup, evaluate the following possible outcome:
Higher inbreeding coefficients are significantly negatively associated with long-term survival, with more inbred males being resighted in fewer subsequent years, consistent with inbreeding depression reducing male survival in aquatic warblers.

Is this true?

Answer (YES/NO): NO